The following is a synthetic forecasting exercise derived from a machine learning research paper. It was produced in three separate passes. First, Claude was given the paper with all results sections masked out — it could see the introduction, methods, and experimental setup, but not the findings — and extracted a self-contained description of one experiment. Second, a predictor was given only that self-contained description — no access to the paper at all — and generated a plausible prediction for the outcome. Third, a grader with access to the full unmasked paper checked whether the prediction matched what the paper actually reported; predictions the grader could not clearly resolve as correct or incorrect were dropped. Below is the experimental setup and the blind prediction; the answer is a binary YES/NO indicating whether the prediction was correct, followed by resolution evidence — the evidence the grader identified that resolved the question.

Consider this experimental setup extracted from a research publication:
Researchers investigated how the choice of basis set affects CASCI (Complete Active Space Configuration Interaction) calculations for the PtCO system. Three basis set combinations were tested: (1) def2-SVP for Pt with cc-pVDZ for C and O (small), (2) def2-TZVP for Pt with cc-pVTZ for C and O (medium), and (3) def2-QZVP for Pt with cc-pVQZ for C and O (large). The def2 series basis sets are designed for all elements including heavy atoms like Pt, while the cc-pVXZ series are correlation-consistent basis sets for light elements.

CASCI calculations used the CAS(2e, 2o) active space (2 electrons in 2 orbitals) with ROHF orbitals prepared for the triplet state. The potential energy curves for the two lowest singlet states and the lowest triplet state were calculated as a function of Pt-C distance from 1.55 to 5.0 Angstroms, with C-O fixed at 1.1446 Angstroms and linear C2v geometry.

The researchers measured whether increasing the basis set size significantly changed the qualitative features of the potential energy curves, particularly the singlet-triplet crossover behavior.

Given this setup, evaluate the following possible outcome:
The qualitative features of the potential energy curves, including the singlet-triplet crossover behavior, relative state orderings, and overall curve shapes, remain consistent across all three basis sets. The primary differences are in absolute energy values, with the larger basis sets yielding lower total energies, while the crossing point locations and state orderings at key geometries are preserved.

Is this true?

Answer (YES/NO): YES